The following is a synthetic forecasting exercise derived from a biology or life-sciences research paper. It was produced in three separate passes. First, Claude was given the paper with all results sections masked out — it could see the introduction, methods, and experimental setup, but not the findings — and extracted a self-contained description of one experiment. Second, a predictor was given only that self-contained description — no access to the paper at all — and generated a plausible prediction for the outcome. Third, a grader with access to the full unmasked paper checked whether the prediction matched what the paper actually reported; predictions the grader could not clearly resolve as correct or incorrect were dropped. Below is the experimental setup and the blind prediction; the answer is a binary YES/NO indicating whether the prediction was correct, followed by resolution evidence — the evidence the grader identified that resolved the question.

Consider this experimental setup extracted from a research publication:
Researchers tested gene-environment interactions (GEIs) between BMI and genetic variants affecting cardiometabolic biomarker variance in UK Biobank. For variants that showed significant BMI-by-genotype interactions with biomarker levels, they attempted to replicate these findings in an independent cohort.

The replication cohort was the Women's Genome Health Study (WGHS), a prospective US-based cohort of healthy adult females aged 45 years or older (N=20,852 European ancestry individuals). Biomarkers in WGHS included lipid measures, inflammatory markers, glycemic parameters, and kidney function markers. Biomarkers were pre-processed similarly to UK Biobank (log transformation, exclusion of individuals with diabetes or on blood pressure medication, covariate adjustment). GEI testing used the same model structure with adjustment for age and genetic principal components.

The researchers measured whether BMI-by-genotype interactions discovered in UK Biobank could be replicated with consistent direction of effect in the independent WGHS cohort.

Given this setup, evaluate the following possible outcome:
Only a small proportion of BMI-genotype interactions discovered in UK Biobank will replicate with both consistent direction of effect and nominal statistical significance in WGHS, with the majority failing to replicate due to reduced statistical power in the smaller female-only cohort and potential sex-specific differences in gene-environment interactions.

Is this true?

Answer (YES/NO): NO